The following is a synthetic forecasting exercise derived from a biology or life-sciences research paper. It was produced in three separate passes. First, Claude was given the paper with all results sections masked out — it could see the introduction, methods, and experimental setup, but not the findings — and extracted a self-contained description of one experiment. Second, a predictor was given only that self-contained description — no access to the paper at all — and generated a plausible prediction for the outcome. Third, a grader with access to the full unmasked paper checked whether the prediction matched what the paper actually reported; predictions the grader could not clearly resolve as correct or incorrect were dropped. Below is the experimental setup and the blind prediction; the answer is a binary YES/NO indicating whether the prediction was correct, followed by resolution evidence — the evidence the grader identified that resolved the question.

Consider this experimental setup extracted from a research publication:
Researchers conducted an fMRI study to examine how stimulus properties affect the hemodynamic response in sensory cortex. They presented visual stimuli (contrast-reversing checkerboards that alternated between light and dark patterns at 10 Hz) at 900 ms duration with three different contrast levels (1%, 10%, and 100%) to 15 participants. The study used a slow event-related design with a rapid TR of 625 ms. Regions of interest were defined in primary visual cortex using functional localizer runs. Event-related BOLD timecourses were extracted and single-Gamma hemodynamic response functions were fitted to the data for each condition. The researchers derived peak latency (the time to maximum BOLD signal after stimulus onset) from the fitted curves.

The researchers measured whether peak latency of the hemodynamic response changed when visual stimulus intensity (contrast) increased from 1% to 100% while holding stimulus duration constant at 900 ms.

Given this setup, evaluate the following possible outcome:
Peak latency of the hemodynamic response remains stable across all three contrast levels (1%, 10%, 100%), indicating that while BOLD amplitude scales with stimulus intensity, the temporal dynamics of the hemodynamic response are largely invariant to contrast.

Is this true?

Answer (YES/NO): YES